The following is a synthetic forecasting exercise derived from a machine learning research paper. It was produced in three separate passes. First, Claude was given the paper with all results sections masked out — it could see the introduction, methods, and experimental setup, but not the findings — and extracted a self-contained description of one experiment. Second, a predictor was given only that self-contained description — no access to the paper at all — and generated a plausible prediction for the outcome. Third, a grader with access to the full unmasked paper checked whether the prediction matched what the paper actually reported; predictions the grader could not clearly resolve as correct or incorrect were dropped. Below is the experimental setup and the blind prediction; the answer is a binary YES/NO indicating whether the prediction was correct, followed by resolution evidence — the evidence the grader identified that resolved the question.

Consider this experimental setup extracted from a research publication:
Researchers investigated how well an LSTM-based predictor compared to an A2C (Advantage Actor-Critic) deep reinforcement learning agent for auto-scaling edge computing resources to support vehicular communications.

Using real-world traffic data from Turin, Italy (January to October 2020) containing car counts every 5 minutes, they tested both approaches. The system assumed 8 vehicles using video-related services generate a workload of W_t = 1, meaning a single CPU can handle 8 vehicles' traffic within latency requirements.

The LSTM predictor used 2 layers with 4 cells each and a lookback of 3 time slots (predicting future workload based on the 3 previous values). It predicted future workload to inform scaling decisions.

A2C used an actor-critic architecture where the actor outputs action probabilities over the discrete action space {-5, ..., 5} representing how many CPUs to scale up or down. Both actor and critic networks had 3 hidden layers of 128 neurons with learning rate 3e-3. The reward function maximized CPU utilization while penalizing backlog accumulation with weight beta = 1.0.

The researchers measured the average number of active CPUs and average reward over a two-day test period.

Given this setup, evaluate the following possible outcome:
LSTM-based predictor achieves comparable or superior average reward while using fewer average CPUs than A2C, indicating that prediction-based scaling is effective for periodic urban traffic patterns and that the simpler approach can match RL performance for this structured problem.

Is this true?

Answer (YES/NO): YES